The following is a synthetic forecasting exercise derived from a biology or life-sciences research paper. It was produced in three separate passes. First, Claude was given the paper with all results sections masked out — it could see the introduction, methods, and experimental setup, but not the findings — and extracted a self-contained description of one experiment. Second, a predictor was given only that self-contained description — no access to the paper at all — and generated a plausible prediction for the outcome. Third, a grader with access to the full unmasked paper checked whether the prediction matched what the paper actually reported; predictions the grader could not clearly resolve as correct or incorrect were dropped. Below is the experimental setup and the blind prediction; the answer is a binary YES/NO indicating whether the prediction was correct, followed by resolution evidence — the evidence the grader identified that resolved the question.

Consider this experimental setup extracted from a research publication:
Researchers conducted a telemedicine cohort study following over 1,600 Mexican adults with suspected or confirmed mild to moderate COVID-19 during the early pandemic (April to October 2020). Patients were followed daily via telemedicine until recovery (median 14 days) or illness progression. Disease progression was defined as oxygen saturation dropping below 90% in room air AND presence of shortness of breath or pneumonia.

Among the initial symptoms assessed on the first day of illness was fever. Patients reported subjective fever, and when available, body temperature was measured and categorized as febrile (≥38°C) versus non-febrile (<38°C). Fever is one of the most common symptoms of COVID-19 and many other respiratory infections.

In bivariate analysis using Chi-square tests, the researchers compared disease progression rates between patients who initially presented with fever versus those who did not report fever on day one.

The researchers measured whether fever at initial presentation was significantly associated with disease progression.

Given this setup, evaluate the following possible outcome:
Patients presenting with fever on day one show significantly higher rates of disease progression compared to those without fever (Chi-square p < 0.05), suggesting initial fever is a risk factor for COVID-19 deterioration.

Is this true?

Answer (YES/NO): YES